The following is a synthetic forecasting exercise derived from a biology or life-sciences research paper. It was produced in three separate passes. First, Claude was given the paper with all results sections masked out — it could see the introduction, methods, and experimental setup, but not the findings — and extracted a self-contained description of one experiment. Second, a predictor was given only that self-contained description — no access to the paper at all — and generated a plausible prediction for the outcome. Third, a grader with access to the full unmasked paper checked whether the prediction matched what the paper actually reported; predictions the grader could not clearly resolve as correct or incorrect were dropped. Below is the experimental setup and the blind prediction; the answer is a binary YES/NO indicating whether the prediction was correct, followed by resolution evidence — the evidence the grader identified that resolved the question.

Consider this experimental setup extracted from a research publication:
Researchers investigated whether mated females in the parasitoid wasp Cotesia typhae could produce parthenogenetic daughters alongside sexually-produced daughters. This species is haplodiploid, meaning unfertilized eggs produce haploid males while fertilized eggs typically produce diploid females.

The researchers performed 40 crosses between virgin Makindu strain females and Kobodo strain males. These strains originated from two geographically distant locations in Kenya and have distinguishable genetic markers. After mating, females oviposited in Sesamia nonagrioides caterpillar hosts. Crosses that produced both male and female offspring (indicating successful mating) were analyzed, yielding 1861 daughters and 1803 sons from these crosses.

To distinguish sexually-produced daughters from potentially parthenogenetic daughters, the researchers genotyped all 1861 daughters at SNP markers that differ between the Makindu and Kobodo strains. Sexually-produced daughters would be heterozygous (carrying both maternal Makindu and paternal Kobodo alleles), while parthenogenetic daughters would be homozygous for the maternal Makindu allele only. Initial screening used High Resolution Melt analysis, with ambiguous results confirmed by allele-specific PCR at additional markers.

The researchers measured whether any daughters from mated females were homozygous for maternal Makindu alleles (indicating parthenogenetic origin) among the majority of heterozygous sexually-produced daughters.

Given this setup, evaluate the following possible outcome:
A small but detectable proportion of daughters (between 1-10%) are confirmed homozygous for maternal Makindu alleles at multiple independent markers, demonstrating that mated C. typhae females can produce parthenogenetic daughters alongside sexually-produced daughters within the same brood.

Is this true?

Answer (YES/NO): NO